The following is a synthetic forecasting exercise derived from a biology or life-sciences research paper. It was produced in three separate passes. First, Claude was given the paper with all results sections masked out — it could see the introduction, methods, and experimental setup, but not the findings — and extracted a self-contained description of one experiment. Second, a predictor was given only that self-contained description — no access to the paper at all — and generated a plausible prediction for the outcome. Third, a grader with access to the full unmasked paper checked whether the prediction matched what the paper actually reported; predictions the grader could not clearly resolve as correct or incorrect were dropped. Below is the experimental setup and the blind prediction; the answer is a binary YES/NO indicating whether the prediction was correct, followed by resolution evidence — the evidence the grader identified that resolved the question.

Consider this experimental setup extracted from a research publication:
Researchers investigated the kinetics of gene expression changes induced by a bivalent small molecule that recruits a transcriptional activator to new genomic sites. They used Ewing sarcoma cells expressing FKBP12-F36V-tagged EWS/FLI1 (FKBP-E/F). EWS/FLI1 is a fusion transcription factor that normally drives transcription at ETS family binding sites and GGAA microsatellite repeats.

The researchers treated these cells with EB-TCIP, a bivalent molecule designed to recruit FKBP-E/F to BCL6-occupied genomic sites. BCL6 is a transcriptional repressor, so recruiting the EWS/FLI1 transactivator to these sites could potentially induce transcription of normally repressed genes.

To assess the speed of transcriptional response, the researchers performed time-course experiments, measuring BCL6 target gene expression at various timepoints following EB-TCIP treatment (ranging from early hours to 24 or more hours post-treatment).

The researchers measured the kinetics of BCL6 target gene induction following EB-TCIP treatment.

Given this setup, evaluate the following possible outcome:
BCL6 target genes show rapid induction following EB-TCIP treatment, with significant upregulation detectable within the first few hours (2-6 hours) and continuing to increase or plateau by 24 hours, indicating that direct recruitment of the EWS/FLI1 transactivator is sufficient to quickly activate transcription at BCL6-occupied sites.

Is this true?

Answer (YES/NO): NO